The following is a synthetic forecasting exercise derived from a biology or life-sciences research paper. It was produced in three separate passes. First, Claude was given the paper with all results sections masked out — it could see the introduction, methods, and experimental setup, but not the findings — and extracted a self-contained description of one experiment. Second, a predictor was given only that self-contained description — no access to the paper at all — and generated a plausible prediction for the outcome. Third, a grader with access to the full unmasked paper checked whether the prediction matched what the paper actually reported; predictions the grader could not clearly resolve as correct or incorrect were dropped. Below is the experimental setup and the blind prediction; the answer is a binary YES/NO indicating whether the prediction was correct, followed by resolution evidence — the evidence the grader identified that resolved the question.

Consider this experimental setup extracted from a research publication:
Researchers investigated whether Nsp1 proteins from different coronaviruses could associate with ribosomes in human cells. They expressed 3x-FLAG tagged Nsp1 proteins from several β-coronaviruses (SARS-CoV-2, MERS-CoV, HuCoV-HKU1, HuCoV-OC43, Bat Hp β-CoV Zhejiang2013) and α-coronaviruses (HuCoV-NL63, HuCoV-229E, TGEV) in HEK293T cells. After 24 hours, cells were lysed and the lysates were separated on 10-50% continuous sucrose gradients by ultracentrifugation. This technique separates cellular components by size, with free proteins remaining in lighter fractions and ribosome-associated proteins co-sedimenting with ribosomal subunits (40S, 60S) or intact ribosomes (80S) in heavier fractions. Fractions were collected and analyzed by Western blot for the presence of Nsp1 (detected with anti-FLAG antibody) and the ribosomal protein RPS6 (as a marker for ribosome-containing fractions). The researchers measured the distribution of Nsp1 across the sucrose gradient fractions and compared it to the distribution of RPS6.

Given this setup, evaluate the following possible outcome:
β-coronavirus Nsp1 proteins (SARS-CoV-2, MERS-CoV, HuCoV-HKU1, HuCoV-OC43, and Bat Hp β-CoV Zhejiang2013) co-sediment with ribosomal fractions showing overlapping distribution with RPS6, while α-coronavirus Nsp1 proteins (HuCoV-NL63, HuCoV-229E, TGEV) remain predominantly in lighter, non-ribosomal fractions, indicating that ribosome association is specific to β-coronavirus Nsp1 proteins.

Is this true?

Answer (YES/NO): YES